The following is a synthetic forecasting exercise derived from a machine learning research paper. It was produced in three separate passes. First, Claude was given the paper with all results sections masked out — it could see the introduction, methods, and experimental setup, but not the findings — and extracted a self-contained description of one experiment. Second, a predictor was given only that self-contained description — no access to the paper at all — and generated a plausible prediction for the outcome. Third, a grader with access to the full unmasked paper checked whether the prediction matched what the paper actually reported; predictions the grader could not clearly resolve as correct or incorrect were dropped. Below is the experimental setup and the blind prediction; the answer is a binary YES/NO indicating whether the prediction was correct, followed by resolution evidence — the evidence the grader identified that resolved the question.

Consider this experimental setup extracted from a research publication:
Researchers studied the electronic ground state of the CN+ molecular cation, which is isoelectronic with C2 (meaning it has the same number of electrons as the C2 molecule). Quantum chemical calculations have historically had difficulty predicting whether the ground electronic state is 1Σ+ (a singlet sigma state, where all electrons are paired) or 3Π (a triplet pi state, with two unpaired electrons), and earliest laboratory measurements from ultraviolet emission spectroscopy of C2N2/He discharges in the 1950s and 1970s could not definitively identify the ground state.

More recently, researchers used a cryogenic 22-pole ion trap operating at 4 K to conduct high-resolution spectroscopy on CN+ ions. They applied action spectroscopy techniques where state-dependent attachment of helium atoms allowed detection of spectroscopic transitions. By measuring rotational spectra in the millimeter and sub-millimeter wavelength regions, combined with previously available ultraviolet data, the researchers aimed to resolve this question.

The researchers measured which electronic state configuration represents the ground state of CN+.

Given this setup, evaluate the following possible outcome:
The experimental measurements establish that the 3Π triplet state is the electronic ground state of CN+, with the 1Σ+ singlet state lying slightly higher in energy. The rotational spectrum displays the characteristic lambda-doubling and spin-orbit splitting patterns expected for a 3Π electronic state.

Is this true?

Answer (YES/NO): NO